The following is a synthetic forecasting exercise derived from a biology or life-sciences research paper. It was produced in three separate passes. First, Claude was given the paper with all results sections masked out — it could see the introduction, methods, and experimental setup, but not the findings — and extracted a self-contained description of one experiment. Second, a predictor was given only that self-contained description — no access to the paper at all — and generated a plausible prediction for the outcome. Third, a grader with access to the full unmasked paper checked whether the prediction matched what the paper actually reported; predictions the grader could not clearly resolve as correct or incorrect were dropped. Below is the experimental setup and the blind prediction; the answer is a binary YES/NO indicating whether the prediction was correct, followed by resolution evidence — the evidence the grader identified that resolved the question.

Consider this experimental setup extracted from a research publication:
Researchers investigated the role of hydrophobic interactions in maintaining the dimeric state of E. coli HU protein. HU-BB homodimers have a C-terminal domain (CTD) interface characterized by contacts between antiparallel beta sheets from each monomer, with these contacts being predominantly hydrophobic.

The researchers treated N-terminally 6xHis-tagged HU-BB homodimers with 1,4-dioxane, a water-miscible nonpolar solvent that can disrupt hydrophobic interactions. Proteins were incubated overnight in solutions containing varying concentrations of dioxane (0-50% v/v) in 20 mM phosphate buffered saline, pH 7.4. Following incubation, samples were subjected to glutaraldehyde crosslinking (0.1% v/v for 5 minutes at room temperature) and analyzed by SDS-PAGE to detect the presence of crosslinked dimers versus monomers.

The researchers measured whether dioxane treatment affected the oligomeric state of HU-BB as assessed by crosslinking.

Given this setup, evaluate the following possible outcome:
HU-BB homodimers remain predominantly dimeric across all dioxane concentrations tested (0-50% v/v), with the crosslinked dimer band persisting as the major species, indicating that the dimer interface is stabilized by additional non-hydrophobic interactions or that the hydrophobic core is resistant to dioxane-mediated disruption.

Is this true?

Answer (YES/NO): NO